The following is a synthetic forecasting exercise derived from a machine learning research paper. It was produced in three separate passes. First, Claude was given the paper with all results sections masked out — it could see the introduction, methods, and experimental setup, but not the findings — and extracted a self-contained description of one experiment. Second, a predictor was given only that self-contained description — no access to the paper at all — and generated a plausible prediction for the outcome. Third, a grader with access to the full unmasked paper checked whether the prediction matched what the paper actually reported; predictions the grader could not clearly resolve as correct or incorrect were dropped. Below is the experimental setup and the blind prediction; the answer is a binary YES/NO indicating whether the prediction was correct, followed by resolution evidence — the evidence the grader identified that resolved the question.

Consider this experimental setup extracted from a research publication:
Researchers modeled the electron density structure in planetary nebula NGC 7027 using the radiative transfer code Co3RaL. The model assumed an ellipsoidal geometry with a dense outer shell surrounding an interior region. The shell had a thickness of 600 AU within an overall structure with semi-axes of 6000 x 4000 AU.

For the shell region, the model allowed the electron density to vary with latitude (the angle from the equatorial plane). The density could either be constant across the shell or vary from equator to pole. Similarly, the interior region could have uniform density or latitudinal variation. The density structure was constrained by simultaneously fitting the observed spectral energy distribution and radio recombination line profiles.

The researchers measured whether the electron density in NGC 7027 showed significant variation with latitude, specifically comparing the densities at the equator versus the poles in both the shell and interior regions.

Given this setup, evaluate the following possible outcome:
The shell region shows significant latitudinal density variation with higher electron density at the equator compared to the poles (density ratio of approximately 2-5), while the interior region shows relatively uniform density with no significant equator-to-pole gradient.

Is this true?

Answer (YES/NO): NO